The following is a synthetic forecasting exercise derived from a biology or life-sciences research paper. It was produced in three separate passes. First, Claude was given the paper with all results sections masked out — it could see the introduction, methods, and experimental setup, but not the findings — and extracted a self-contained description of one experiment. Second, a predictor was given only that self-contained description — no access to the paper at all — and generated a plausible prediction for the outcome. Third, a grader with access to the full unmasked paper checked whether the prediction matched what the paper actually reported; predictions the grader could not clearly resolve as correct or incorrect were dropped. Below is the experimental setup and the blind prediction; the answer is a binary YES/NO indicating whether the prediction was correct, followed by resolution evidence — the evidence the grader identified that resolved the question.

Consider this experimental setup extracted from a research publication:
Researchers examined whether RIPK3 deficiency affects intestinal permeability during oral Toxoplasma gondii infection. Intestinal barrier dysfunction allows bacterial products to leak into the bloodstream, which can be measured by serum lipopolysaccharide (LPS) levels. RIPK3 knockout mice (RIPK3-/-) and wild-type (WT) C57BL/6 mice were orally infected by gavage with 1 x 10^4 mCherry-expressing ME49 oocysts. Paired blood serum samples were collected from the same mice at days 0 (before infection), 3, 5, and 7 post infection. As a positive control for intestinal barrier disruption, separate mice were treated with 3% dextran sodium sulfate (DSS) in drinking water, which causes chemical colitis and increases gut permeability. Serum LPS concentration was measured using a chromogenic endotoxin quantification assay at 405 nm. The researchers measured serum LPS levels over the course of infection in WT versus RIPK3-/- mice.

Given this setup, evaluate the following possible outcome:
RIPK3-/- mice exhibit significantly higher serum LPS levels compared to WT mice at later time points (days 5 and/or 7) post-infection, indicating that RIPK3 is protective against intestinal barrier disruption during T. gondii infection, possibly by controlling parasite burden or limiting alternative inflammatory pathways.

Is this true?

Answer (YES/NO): NO